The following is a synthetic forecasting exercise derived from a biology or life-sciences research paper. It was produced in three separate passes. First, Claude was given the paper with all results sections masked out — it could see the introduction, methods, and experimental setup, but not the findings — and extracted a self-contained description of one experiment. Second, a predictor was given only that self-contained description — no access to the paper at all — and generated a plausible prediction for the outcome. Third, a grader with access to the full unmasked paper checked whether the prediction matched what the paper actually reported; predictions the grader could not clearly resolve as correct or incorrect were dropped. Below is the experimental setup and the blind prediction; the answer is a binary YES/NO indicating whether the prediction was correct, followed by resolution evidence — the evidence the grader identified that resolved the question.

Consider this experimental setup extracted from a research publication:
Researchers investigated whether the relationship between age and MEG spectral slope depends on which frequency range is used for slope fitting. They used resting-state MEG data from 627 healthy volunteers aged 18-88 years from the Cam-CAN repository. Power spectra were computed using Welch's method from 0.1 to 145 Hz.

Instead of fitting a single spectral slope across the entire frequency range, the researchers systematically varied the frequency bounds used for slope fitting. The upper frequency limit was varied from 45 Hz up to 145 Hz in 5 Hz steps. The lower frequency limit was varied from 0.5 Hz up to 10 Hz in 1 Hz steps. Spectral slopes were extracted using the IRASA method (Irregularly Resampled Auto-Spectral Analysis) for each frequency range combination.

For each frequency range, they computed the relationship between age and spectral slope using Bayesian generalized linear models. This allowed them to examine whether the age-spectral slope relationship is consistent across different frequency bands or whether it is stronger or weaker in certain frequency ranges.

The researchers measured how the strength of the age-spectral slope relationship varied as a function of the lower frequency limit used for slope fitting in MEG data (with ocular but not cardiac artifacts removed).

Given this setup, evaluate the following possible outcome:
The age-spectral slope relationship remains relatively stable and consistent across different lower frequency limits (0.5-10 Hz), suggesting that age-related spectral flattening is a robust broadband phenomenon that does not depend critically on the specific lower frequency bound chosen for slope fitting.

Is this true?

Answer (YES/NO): NO